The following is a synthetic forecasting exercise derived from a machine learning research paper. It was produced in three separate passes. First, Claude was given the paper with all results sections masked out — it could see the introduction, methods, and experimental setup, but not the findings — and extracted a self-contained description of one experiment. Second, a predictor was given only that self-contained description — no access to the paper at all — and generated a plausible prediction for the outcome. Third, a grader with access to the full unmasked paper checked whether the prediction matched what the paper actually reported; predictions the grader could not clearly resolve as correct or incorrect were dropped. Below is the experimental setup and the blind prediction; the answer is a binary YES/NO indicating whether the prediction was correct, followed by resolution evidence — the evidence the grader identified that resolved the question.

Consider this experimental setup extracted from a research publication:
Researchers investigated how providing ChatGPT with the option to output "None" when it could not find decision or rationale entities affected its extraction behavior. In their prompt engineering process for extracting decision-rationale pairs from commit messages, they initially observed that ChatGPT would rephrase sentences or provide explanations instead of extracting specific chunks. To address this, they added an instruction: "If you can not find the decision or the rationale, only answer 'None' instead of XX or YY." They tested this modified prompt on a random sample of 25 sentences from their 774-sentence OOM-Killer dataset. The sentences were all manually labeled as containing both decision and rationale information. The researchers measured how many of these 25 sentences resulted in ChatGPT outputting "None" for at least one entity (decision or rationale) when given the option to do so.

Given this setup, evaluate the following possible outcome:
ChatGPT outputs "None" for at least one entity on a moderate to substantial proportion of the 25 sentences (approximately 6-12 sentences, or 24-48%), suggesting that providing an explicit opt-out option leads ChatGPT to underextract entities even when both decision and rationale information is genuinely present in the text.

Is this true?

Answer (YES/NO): NO